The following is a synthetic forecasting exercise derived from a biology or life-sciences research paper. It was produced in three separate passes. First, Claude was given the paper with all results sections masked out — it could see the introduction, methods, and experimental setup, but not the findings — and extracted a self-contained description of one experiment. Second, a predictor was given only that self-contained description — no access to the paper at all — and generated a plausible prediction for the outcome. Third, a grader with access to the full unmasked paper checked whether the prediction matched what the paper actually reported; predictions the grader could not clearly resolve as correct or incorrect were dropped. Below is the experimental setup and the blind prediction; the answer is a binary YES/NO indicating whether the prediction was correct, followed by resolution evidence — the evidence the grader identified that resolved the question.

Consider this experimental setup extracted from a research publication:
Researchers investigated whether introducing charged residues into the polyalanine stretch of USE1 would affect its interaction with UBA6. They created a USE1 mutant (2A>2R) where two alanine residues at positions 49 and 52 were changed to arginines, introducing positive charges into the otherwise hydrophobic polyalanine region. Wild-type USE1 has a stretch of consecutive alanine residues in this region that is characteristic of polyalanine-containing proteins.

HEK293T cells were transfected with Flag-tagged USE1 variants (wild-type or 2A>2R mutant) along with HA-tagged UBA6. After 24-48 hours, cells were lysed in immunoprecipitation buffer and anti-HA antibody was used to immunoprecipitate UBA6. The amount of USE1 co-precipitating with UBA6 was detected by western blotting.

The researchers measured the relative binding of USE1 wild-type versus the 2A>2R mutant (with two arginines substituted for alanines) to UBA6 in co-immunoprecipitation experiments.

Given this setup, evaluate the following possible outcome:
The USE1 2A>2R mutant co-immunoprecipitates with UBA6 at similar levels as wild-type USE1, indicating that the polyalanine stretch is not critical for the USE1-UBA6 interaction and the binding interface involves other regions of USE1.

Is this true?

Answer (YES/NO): NO